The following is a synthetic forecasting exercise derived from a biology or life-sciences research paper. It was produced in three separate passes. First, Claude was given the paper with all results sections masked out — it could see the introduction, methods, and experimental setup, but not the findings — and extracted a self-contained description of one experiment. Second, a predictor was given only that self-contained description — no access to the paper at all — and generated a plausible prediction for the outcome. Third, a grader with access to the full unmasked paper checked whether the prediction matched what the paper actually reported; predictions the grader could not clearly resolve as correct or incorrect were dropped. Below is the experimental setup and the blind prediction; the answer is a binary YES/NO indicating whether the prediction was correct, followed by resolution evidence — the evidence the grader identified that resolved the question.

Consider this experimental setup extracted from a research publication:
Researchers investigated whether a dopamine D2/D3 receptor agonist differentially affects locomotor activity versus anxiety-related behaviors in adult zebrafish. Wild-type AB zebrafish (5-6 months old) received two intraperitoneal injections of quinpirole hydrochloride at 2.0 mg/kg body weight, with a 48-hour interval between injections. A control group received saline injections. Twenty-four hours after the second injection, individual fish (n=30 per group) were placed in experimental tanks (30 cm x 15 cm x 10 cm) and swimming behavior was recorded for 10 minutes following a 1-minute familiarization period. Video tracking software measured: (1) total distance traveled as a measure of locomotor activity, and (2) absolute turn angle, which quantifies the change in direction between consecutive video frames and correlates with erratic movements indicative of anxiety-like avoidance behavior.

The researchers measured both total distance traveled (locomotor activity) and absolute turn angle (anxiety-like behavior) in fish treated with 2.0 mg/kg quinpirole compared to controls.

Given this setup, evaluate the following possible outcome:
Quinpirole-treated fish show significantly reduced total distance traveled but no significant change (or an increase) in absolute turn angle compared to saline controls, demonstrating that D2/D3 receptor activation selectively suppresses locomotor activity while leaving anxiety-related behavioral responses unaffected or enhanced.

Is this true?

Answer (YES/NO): YES